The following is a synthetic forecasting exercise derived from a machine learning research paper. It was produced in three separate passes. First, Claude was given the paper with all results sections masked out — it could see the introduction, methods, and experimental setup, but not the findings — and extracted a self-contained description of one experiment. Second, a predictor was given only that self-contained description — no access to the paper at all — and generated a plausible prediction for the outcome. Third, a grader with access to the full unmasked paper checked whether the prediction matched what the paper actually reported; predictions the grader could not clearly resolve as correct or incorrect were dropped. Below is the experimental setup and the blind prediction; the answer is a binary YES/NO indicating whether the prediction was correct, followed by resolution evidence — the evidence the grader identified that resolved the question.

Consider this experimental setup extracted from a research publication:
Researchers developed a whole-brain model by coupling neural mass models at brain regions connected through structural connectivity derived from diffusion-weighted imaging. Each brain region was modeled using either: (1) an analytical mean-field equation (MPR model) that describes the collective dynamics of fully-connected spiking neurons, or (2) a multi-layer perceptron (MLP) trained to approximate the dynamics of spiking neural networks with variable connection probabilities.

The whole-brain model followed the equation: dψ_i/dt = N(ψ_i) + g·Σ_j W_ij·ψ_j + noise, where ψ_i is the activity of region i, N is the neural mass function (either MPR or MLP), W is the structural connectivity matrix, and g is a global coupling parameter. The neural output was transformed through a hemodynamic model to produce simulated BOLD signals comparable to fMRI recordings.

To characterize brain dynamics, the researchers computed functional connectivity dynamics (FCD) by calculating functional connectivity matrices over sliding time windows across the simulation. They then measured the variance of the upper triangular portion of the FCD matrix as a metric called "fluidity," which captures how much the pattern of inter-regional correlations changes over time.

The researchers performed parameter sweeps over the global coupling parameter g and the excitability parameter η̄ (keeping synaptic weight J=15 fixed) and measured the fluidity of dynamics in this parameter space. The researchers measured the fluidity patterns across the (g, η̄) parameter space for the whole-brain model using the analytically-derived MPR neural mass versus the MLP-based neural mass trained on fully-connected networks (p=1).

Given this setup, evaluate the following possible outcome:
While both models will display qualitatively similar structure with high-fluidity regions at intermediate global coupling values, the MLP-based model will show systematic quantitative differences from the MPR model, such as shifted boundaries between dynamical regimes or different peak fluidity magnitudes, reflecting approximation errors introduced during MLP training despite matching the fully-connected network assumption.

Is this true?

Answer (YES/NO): NO